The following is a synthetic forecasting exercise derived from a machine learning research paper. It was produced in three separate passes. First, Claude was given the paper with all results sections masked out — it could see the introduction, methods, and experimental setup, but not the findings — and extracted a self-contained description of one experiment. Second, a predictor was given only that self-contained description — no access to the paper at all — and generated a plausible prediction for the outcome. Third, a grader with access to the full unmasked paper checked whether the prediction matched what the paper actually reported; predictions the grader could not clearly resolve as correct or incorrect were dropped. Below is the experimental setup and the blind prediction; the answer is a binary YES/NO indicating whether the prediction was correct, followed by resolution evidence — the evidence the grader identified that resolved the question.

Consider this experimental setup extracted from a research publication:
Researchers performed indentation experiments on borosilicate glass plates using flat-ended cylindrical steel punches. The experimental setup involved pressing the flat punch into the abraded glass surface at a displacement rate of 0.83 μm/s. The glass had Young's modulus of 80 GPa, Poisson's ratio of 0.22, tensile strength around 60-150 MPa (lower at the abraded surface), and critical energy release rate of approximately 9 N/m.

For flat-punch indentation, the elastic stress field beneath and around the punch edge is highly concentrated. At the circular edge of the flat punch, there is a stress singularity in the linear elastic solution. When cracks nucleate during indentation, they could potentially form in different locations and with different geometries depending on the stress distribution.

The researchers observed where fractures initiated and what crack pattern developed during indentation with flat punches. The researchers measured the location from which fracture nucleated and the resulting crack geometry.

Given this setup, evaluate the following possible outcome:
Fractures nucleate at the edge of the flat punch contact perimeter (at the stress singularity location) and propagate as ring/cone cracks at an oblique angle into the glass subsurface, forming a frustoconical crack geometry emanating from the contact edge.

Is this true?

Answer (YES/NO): NO